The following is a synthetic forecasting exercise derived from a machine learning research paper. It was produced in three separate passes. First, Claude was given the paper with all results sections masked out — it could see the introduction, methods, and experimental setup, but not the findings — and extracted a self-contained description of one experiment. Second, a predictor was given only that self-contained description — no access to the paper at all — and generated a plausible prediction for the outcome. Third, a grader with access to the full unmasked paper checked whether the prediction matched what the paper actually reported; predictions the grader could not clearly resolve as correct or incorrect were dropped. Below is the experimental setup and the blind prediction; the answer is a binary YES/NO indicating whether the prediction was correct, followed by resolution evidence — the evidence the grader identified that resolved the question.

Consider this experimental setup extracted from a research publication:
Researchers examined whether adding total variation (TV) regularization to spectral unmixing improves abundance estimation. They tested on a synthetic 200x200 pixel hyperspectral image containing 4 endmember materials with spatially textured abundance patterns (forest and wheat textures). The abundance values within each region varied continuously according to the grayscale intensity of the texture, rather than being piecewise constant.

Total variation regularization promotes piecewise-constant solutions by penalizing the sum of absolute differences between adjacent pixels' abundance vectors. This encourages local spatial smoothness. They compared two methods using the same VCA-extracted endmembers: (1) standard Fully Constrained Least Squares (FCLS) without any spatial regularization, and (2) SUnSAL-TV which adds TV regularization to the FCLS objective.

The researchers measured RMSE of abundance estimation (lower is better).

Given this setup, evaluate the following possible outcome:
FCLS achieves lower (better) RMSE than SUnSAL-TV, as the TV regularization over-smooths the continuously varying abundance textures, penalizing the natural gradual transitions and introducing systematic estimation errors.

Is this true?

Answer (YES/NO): NO